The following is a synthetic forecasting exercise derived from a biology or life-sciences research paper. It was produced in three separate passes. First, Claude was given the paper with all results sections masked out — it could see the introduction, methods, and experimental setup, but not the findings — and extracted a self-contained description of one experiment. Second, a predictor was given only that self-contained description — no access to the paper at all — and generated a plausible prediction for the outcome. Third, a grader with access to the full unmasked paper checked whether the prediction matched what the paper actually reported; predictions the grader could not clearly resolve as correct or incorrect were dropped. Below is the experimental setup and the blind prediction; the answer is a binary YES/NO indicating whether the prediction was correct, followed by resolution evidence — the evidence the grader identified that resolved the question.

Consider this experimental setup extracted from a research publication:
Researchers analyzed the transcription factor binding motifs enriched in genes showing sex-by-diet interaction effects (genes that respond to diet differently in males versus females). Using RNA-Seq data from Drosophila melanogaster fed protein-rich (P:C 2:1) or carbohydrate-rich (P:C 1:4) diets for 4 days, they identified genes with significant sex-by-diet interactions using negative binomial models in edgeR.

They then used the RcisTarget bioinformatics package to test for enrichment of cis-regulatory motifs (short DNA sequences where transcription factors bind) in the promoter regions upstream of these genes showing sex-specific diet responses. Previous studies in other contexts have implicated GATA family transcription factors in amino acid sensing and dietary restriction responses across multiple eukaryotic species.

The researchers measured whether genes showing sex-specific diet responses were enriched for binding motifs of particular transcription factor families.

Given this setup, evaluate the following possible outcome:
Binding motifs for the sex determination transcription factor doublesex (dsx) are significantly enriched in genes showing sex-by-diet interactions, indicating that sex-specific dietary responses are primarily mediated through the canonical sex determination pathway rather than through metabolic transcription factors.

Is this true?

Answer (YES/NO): NO